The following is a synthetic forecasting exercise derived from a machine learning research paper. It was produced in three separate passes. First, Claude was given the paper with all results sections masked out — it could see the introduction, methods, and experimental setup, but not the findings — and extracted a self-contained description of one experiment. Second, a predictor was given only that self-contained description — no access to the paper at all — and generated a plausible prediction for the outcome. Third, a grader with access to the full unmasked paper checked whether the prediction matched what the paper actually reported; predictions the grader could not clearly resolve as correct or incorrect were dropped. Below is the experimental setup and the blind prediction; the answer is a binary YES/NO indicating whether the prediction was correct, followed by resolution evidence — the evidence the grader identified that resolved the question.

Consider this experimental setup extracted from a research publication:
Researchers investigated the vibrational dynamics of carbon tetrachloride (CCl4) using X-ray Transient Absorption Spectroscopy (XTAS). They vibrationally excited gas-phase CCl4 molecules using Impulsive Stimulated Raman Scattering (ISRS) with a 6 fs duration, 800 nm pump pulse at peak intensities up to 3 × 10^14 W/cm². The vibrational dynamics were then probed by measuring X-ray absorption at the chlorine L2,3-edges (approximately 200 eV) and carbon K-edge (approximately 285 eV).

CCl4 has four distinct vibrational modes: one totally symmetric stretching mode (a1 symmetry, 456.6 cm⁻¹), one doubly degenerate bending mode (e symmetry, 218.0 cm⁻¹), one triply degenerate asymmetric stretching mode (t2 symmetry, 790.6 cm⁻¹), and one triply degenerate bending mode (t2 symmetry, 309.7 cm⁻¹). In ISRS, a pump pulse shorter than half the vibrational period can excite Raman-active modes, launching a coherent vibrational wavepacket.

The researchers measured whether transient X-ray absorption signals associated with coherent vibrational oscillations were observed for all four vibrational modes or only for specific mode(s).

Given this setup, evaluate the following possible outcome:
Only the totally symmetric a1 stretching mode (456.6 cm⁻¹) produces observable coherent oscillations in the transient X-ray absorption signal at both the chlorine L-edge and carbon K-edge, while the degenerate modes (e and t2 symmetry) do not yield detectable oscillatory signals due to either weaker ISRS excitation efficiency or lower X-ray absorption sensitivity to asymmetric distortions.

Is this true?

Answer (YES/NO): YES